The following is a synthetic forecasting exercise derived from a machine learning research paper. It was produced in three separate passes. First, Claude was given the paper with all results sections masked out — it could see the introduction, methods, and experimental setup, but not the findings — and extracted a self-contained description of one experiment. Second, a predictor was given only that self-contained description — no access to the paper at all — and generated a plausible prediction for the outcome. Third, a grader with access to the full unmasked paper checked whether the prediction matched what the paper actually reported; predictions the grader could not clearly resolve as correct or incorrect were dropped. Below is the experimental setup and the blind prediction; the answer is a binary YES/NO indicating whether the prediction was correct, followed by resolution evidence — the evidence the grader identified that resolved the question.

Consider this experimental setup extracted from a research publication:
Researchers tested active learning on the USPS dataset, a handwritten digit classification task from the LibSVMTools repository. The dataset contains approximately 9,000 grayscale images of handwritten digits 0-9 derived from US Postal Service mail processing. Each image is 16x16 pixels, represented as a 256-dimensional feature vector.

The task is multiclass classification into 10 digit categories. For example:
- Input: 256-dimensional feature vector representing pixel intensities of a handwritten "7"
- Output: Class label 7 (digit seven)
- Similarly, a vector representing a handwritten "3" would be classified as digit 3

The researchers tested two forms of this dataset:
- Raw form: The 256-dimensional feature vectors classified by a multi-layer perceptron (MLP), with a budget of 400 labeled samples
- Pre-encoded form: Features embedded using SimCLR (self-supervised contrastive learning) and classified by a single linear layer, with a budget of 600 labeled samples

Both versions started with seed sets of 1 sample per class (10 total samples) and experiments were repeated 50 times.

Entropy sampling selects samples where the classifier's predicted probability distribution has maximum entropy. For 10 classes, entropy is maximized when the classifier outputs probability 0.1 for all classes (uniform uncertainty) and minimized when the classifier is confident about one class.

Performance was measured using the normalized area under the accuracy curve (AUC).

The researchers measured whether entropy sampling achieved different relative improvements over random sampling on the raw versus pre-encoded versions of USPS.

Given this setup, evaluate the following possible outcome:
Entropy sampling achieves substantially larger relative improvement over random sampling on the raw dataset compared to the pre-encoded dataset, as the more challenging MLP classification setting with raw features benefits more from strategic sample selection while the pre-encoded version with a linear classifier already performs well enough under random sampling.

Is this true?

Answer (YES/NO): NO